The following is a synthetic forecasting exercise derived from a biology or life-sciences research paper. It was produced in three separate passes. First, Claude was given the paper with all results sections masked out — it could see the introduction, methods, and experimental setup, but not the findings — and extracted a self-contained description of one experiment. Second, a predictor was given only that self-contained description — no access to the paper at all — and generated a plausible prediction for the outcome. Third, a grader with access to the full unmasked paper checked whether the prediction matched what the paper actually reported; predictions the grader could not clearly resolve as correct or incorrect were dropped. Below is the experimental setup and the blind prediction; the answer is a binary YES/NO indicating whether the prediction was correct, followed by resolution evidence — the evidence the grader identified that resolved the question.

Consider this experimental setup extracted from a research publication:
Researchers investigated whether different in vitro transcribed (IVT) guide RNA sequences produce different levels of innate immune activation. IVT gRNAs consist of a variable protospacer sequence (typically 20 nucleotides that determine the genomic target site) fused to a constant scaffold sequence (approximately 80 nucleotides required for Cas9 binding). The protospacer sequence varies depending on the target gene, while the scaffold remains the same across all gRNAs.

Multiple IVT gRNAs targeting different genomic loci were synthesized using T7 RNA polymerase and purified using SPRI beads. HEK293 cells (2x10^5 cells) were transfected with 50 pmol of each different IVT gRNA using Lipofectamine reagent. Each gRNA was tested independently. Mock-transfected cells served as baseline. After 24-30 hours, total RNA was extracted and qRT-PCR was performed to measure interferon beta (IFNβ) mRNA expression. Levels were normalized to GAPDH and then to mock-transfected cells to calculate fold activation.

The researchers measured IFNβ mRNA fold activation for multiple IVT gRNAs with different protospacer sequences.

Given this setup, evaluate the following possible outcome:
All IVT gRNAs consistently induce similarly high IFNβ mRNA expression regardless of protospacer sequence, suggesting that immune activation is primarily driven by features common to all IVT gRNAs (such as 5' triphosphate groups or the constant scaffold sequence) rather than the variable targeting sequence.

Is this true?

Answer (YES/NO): NO